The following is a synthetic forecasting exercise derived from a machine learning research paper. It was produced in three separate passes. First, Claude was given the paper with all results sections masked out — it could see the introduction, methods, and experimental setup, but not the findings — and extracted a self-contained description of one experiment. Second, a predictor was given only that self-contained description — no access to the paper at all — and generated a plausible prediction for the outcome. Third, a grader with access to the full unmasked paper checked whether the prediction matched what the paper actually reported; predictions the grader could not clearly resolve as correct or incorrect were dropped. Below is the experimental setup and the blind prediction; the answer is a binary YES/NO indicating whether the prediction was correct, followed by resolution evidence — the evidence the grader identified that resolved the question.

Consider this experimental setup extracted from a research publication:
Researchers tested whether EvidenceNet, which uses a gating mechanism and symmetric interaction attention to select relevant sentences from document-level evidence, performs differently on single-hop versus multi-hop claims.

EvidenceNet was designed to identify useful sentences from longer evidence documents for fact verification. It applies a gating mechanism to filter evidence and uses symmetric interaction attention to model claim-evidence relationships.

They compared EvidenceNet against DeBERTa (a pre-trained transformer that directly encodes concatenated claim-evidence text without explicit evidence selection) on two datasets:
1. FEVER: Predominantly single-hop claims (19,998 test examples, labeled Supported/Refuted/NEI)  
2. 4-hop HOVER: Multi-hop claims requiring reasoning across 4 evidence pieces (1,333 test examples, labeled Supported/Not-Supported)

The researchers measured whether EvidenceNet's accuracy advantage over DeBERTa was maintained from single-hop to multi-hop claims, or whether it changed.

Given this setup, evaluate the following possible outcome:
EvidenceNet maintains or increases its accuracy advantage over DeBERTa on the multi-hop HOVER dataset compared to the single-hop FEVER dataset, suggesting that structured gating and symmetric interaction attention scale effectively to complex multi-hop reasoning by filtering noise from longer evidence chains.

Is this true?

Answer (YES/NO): NO